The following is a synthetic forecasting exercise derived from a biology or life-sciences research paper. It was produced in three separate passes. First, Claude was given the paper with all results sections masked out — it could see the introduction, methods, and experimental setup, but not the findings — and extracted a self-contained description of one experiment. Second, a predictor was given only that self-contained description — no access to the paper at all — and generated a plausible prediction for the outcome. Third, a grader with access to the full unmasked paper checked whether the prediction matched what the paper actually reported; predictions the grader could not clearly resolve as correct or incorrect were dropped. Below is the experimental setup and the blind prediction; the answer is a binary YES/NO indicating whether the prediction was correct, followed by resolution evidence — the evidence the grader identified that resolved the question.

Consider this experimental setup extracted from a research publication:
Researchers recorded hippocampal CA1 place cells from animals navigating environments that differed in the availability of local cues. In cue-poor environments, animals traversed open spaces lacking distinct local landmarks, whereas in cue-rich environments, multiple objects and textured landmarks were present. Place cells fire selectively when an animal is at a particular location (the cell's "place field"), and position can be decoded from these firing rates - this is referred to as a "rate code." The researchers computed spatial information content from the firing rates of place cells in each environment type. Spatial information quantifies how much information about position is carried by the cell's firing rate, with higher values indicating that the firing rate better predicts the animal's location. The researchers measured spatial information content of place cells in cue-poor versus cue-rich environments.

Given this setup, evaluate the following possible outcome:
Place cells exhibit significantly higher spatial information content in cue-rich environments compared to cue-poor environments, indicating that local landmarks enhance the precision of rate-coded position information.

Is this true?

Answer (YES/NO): NO